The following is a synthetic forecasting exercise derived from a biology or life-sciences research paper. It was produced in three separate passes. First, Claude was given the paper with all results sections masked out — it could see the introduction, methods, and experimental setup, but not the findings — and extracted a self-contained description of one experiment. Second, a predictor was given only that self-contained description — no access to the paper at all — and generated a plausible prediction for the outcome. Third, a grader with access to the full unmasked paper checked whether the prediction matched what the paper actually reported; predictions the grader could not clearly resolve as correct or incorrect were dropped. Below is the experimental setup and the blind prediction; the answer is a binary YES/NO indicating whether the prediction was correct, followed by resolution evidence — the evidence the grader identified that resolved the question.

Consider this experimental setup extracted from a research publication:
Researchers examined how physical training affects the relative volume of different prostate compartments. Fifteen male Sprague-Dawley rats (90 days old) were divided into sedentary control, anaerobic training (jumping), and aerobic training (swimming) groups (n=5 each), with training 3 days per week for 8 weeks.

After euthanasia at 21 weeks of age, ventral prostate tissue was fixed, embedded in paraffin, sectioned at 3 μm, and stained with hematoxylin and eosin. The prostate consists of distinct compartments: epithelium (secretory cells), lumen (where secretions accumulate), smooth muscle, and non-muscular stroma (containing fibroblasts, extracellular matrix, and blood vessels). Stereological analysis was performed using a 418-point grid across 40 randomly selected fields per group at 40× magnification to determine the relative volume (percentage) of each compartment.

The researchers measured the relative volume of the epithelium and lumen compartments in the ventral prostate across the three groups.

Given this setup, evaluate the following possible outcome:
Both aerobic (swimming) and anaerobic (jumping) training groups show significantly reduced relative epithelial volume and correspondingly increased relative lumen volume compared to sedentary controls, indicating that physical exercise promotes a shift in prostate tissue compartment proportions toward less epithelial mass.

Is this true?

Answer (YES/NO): NO